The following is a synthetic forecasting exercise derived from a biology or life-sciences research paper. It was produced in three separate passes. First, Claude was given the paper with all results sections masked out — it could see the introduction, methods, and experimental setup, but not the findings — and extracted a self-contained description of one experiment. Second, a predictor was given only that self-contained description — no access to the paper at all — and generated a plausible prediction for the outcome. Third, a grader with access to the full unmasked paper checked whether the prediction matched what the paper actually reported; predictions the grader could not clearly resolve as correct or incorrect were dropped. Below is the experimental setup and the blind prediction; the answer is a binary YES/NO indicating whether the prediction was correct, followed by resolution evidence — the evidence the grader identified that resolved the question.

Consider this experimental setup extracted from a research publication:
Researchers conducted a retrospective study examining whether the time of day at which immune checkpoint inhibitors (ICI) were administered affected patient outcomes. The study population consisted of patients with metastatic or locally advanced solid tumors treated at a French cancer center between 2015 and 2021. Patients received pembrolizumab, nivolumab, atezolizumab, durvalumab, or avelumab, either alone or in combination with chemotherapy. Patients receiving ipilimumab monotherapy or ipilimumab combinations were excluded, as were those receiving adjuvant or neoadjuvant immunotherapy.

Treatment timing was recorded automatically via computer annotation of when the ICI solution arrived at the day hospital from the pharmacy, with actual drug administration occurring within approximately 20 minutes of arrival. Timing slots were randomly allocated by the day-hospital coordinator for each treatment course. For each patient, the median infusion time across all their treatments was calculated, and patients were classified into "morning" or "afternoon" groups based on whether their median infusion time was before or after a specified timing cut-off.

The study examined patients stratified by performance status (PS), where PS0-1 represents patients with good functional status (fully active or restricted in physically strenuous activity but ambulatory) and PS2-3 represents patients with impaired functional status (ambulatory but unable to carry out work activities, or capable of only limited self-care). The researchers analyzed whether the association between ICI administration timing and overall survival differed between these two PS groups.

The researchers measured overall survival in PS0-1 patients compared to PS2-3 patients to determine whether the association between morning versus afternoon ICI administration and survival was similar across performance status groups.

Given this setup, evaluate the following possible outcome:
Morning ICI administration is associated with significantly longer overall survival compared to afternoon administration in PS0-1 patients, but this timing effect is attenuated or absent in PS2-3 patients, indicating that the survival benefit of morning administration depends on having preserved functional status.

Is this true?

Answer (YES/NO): NO